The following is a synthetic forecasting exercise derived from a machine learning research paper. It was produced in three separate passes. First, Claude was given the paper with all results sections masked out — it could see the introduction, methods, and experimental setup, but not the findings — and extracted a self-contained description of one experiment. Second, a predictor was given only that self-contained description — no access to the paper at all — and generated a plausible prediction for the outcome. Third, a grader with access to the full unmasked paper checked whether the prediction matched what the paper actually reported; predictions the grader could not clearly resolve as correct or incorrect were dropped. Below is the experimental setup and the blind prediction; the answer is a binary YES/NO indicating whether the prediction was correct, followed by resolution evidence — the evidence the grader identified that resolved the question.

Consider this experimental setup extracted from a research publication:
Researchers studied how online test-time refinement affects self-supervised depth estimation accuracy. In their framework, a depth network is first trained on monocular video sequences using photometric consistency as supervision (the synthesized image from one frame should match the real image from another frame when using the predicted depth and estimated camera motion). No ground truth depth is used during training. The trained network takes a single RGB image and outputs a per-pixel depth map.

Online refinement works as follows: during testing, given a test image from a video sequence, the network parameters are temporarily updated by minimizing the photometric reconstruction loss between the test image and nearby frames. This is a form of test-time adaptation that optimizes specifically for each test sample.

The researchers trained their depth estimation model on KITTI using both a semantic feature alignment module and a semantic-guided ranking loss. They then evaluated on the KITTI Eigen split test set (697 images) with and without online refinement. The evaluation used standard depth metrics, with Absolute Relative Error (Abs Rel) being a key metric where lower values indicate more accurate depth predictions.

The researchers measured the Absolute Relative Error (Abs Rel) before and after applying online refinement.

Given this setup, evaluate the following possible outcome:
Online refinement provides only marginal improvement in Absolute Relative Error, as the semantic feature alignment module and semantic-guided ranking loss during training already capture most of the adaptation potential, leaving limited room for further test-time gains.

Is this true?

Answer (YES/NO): NO